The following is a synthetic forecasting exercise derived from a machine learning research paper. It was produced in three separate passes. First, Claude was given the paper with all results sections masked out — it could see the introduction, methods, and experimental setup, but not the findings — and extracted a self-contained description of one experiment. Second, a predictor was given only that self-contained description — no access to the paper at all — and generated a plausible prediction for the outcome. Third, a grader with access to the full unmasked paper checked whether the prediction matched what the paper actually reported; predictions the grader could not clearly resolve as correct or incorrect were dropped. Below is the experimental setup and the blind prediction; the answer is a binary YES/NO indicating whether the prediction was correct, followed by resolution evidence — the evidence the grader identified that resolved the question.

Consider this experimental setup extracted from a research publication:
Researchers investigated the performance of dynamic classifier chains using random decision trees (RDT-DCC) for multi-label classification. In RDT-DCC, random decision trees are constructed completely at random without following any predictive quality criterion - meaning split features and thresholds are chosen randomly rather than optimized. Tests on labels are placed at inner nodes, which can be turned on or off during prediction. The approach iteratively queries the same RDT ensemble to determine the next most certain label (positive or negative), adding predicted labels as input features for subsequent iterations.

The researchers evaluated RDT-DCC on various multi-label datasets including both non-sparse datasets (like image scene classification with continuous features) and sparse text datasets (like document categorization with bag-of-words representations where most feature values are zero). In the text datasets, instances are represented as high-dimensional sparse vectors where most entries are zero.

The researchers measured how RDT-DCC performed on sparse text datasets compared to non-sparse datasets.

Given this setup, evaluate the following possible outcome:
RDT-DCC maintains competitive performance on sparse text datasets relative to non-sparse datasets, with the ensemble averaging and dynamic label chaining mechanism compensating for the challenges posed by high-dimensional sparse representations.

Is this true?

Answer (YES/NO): NO